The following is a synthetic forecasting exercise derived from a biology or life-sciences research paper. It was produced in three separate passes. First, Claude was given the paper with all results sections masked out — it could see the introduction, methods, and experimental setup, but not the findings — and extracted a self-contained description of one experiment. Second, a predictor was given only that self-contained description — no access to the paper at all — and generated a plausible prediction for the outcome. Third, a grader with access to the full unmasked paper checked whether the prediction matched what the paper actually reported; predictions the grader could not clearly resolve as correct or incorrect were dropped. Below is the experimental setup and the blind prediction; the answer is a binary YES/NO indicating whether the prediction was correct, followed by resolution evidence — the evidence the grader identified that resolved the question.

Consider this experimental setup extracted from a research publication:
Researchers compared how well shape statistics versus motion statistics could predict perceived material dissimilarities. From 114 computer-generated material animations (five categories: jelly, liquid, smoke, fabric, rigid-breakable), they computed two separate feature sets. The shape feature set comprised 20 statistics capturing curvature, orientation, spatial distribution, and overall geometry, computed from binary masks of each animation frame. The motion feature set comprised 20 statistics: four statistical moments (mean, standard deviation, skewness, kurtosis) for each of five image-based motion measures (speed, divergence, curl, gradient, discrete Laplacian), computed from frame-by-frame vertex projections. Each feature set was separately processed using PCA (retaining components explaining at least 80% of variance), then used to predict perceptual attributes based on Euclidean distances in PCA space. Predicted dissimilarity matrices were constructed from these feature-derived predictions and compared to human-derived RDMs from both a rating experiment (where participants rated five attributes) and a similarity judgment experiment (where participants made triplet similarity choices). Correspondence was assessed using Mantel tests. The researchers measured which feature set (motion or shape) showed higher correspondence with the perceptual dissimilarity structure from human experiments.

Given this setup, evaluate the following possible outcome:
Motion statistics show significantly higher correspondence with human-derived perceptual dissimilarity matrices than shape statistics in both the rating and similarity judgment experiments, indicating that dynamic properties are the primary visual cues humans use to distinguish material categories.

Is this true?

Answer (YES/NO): NO